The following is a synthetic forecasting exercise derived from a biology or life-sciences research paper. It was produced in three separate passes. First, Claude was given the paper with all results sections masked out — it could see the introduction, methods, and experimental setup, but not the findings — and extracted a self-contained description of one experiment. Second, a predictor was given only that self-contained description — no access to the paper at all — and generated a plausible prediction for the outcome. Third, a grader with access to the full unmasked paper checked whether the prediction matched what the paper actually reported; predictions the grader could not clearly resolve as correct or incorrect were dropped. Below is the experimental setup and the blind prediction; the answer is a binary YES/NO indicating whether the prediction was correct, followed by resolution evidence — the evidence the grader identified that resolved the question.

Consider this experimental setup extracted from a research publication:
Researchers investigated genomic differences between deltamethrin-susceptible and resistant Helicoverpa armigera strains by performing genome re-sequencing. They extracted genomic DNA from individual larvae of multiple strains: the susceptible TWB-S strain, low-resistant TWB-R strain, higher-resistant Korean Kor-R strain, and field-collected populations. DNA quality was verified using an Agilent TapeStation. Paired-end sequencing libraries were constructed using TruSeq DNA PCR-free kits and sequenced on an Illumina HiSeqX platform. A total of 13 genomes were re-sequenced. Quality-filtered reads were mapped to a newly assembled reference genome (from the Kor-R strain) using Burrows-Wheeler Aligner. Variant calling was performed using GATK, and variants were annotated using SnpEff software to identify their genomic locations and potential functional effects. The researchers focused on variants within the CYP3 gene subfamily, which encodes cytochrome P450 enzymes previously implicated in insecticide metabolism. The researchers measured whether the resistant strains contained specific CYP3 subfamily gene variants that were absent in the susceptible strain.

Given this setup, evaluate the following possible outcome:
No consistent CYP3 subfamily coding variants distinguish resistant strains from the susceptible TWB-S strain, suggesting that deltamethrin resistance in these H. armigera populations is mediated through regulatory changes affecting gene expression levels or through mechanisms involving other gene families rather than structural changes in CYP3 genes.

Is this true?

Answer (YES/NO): NO